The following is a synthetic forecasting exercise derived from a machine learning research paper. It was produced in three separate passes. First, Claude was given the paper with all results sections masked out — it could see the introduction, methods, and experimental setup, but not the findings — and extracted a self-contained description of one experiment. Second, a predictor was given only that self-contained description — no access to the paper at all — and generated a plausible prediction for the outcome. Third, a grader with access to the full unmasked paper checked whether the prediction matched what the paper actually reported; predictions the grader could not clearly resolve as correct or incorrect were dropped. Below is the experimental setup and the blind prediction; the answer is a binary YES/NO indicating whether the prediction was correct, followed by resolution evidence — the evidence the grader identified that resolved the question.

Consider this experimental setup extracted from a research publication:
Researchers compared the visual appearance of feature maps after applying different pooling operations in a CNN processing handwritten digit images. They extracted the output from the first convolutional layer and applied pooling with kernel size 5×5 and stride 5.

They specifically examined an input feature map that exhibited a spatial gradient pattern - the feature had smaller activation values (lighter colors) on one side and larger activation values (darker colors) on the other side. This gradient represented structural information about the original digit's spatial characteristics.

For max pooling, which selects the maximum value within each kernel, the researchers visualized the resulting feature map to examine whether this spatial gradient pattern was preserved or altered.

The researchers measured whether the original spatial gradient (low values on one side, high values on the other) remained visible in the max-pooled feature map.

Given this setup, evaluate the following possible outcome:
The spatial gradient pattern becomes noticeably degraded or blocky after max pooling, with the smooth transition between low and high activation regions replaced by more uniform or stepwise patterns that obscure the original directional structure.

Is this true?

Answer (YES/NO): YES